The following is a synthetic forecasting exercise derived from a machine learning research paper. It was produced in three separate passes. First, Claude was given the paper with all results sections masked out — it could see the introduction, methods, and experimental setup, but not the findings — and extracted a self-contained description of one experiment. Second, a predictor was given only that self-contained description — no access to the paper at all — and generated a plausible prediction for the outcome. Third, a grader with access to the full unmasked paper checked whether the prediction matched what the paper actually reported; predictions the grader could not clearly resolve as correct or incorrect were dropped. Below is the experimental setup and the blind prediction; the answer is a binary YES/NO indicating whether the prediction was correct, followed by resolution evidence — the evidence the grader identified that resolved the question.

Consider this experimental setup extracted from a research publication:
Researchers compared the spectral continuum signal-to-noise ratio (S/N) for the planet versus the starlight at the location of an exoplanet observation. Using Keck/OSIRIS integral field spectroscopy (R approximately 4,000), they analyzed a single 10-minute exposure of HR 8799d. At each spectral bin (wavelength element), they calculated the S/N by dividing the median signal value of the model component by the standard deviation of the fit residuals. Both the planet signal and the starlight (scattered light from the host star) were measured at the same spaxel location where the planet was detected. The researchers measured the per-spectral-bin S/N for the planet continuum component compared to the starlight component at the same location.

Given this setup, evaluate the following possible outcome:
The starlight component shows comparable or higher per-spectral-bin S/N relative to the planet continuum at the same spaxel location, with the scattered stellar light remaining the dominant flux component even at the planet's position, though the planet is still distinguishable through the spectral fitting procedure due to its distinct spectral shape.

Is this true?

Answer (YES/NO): YES